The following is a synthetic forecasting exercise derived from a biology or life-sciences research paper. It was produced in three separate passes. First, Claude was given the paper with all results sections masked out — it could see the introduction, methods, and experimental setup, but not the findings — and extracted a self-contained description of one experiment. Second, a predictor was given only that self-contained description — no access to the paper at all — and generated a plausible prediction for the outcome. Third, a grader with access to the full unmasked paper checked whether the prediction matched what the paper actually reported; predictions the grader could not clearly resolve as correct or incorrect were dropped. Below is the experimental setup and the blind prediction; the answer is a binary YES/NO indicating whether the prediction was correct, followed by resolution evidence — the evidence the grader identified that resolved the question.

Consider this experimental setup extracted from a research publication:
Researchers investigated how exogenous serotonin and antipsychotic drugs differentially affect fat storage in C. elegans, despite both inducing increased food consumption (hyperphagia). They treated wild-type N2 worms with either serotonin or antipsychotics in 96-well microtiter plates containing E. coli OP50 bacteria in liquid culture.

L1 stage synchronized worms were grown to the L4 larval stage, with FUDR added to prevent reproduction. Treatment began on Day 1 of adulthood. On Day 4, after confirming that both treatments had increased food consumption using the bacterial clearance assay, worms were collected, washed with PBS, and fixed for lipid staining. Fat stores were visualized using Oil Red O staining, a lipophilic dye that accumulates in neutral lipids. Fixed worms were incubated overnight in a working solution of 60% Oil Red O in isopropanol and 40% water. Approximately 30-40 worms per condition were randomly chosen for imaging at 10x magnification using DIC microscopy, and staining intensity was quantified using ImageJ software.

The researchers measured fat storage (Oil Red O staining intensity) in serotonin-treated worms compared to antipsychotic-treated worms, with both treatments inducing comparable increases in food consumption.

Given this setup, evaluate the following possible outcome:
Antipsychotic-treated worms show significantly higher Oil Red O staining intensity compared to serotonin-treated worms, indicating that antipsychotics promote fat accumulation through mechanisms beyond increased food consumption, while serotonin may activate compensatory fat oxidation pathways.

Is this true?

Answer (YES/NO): YES